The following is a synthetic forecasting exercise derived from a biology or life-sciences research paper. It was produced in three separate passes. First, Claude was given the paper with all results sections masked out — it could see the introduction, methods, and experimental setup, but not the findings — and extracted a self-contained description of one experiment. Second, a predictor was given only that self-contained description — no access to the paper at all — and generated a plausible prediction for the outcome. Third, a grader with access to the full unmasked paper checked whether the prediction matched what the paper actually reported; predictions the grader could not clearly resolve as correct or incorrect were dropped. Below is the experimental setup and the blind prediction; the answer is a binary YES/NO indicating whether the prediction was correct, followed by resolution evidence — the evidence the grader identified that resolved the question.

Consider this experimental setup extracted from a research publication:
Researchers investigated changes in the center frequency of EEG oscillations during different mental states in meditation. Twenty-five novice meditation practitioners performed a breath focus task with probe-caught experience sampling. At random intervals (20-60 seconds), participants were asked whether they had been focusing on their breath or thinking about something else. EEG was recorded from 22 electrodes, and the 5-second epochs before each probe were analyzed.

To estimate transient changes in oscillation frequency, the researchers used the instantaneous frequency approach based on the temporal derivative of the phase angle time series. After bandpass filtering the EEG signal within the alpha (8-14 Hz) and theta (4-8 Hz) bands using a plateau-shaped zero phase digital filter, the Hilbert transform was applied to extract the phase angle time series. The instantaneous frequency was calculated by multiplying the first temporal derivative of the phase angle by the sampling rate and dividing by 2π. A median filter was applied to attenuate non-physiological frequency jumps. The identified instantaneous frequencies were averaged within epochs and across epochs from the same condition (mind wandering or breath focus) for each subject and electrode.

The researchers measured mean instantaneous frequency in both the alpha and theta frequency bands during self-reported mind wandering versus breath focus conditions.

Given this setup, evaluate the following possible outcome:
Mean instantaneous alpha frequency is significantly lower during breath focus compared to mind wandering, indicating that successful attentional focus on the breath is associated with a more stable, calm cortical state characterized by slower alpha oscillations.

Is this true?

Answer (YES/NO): YES